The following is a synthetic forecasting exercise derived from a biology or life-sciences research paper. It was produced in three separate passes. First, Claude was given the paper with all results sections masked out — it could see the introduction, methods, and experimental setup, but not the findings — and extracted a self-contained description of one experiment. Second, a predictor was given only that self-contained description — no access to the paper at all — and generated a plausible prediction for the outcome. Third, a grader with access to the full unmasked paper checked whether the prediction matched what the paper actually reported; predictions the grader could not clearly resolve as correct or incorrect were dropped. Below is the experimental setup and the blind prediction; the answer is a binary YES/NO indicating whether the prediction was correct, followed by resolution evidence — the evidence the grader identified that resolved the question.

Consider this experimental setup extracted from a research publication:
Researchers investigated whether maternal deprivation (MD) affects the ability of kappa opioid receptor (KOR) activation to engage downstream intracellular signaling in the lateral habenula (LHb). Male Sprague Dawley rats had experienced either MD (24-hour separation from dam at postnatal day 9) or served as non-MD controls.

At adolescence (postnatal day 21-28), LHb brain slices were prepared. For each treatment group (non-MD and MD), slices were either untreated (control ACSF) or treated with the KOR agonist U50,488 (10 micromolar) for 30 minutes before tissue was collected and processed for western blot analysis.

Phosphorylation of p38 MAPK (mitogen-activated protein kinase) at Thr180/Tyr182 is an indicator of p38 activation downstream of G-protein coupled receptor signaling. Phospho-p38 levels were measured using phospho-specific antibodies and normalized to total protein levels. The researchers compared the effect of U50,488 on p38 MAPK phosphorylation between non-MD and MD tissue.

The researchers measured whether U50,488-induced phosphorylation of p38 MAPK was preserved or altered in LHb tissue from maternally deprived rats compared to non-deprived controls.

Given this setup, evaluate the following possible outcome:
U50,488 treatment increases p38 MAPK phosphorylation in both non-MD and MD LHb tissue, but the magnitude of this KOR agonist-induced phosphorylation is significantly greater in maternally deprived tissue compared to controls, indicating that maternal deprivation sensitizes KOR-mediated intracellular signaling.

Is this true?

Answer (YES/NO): NO